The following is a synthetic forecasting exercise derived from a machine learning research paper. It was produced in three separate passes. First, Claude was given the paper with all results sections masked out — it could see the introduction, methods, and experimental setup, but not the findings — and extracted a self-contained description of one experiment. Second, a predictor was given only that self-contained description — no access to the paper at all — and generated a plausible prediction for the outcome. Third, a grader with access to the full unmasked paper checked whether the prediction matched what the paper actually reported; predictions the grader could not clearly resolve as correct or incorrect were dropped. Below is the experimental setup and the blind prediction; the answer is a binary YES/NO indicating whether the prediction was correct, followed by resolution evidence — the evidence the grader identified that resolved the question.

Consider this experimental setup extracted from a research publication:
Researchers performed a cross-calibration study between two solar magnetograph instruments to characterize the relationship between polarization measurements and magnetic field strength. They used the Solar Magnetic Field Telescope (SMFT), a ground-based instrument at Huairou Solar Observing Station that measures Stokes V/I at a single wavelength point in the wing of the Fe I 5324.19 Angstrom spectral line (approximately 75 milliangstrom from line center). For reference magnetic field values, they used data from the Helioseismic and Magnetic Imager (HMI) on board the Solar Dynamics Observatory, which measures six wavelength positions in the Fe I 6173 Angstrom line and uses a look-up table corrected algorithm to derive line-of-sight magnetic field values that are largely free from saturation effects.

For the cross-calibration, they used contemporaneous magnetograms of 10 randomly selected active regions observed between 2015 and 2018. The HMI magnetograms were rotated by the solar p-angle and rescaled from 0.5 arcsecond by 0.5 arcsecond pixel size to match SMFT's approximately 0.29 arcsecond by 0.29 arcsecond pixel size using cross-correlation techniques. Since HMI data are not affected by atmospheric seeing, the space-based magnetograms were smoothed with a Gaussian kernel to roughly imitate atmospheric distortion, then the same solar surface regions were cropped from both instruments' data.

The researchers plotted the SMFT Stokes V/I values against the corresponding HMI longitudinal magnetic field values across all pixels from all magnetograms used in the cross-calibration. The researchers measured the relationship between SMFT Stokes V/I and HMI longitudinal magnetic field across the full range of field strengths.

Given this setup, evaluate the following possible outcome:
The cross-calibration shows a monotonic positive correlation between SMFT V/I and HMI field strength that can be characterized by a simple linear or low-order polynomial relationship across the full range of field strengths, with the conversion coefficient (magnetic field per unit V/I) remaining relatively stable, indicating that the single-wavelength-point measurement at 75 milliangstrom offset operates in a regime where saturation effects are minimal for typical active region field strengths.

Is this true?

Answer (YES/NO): NO